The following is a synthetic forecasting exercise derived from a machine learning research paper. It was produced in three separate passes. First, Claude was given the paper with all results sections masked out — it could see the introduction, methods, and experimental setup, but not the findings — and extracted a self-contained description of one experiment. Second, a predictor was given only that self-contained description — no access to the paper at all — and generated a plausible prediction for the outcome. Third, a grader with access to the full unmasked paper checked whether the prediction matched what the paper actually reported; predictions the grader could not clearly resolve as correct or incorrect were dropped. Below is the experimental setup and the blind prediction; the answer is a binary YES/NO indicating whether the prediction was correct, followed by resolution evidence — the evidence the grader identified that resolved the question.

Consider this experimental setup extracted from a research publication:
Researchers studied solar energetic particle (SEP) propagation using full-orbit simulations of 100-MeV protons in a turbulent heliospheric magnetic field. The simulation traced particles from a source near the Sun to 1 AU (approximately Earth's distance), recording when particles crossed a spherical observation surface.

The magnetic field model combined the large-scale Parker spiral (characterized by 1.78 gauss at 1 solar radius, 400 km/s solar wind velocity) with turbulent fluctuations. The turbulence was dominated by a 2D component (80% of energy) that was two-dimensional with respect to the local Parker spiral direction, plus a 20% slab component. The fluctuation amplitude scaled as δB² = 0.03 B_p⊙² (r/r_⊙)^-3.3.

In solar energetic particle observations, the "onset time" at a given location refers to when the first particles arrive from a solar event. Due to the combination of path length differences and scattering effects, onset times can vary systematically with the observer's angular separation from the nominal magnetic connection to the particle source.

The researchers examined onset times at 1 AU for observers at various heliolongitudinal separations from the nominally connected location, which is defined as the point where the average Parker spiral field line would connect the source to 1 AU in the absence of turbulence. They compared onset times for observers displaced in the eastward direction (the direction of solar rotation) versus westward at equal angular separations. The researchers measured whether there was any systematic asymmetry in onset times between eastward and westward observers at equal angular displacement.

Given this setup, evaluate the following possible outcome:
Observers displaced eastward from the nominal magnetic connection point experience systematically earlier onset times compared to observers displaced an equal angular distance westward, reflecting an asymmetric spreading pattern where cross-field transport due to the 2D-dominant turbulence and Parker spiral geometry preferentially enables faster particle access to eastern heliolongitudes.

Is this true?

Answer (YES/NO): NO